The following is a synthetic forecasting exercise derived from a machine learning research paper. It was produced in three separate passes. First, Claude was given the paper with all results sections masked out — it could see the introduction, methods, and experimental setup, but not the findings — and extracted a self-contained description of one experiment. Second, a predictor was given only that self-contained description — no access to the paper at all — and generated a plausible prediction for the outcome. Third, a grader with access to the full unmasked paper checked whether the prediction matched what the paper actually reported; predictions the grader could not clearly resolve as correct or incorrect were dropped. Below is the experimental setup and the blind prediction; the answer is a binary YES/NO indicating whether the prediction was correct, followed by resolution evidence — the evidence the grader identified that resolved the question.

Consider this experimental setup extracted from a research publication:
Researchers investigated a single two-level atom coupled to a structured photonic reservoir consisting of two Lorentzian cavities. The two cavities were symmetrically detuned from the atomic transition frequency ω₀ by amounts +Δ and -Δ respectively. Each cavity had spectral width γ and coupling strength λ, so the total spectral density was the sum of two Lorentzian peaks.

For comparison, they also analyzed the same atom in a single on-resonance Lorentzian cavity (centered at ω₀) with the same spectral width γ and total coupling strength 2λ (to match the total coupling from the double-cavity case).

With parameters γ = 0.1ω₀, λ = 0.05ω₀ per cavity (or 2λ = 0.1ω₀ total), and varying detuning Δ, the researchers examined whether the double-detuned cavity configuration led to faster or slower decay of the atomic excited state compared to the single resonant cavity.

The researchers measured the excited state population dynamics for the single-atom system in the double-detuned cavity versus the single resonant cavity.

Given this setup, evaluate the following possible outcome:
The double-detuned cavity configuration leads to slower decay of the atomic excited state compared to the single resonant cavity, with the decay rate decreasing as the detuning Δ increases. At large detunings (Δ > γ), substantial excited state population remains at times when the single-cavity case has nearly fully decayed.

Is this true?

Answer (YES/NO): NO